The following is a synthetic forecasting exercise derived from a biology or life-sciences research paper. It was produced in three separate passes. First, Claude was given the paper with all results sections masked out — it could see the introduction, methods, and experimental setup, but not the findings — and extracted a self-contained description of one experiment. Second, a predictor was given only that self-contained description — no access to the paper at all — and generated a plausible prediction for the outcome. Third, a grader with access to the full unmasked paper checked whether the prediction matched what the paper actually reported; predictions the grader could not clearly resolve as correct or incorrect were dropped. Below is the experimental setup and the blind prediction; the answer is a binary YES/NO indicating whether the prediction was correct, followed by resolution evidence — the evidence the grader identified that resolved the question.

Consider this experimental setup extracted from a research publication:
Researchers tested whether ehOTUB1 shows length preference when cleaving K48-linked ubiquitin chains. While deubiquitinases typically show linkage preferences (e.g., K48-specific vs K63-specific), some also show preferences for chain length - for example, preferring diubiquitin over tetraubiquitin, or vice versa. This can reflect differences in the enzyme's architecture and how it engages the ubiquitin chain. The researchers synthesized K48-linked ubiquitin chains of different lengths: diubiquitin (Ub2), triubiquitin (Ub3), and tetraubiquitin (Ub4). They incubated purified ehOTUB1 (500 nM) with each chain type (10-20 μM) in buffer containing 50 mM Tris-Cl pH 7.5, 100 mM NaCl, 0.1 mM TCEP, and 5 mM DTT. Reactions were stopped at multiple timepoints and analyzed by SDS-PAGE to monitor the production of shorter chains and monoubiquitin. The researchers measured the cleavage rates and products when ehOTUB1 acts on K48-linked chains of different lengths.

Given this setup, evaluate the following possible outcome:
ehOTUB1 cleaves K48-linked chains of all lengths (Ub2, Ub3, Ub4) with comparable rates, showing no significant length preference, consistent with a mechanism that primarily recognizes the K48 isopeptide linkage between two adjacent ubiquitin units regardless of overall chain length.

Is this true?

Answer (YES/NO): YES